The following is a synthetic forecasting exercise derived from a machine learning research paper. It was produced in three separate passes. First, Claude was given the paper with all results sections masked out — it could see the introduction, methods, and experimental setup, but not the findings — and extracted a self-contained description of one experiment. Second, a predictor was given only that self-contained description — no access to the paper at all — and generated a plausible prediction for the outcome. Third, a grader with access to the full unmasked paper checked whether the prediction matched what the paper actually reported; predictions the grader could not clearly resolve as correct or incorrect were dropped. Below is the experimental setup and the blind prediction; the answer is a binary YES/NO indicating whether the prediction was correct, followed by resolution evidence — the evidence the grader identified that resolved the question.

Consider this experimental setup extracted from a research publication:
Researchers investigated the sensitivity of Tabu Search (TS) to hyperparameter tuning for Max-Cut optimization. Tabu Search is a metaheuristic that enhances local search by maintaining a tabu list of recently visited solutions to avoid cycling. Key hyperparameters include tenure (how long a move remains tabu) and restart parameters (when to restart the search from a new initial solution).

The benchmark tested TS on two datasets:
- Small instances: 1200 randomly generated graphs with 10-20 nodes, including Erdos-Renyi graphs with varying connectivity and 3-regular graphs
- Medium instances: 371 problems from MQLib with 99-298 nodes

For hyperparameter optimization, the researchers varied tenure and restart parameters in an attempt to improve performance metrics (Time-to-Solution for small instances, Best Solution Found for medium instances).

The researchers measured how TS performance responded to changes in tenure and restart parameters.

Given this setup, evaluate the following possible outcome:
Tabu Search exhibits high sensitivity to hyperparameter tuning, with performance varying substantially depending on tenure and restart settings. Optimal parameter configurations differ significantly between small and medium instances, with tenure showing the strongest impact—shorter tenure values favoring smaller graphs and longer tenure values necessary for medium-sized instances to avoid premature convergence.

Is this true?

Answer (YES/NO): NO